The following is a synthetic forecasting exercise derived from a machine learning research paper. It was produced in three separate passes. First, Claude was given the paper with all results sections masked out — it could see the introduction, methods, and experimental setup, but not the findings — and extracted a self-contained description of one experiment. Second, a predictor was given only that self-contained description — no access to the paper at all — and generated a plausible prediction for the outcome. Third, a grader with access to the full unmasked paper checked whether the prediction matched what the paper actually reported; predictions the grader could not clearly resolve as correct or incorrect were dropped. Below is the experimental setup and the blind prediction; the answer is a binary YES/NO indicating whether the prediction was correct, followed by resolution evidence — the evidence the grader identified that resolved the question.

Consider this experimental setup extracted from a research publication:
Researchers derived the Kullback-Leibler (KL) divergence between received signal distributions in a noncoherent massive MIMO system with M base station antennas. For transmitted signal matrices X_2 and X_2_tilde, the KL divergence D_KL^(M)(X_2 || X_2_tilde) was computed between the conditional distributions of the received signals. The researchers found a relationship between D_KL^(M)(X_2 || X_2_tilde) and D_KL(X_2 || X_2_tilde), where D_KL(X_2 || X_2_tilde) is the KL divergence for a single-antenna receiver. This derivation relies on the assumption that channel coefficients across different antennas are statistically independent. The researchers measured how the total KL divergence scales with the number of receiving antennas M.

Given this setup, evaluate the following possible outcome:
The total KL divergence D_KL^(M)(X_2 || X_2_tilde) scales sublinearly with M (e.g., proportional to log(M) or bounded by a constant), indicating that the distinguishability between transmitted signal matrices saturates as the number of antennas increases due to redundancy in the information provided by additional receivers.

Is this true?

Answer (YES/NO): NO